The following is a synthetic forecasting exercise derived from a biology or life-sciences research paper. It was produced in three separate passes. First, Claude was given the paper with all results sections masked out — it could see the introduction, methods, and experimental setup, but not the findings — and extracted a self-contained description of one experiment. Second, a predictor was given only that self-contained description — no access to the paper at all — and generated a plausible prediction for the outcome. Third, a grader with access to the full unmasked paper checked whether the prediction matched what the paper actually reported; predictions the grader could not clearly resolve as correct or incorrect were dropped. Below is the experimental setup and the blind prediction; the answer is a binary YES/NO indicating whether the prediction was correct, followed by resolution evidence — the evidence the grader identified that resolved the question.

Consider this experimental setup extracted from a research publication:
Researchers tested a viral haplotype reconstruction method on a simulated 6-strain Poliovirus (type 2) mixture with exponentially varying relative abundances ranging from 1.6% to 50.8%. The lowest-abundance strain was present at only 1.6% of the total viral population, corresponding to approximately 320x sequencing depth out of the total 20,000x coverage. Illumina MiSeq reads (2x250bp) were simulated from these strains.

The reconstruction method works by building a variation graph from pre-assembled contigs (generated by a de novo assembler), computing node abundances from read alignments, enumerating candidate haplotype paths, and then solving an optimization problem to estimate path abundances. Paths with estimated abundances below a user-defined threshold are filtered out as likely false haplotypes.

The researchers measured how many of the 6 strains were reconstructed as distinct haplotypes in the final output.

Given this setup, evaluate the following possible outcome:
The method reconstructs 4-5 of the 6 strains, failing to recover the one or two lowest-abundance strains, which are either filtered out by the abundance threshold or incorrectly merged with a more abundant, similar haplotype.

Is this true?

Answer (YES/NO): NO